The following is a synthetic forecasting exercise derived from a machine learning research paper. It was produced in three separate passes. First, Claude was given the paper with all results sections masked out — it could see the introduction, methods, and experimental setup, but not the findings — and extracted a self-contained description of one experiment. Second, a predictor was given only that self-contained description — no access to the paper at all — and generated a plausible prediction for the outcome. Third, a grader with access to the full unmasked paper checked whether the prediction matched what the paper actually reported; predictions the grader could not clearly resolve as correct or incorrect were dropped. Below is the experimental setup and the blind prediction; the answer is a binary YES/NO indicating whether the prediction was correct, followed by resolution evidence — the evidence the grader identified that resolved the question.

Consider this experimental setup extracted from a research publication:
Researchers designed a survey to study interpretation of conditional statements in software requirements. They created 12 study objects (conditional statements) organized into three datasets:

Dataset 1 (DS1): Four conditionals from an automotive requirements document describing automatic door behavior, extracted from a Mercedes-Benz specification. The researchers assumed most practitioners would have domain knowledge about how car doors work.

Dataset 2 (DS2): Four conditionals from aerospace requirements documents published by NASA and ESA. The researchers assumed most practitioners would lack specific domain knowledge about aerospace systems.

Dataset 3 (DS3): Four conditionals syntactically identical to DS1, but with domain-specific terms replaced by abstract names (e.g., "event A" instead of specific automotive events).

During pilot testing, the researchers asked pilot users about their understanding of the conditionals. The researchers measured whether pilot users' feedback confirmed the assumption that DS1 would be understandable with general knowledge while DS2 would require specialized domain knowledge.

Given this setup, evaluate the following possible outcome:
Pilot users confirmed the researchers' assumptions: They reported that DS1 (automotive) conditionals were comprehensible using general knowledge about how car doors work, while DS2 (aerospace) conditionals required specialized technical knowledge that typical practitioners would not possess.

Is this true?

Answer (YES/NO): YES